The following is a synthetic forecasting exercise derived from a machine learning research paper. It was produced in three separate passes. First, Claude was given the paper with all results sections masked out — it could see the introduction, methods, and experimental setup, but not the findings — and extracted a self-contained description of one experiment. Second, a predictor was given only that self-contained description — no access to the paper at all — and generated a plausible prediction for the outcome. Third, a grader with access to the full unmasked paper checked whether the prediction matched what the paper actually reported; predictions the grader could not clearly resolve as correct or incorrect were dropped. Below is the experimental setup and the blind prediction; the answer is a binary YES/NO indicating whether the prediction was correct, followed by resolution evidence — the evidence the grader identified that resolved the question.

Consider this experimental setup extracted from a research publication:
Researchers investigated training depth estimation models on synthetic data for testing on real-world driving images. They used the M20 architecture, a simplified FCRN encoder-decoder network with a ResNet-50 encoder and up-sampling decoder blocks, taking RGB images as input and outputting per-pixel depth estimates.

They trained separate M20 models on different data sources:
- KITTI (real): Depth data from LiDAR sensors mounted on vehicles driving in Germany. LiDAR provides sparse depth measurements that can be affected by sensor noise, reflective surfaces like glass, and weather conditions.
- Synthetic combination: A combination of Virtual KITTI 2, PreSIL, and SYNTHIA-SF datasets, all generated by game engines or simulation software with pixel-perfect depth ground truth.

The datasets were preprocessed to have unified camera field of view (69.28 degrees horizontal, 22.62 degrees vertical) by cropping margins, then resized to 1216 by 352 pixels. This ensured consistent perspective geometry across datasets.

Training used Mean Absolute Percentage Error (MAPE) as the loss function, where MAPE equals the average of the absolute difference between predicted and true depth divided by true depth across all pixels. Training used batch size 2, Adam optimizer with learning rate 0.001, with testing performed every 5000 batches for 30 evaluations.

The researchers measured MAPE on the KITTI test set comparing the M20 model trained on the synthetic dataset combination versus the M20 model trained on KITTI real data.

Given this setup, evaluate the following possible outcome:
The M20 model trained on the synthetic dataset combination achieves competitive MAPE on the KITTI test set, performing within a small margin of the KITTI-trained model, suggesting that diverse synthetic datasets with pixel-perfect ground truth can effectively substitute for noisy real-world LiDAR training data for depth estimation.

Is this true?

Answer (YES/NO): NO